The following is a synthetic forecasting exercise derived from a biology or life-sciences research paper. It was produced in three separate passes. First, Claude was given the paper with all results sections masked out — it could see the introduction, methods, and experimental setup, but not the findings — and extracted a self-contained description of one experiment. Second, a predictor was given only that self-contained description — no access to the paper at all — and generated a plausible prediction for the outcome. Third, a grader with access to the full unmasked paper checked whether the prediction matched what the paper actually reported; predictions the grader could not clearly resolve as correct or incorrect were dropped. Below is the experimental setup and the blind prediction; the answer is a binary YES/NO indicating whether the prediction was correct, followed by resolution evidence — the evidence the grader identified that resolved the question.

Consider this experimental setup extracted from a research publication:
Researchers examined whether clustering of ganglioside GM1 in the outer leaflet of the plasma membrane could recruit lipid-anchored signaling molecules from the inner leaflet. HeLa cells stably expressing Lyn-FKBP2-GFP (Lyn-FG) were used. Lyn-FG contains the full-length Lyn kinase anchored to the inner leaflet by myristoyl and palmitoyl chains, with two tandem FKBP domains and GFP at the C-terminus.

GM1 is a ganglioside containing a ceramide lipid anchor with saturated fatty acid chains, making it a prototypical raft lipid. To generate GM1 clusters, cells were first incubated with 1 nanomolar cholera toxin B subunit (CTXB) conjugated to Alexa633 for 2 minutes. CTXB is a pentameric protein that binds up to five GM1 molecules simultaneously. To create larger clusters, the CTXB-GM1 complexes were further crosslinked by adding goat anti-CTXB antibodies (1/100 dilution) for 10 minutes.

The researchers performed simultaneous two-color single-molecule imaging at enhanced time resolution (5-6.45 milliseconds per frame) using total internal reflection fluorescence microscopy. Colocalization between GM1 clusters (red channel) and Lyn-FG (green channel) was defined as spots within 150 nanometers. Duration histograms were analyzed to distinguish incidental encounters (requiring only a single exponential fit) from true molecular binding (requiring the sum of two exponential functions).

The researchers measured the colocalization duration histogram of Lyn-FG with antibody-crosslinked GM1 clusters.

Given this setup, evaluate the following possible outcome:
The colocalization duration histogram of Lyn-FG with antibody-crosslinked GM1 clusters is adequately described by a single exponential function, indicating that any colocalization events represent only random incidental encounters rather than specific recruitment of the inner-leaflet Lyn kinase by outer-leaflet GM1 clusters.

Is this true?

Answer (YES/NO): NO